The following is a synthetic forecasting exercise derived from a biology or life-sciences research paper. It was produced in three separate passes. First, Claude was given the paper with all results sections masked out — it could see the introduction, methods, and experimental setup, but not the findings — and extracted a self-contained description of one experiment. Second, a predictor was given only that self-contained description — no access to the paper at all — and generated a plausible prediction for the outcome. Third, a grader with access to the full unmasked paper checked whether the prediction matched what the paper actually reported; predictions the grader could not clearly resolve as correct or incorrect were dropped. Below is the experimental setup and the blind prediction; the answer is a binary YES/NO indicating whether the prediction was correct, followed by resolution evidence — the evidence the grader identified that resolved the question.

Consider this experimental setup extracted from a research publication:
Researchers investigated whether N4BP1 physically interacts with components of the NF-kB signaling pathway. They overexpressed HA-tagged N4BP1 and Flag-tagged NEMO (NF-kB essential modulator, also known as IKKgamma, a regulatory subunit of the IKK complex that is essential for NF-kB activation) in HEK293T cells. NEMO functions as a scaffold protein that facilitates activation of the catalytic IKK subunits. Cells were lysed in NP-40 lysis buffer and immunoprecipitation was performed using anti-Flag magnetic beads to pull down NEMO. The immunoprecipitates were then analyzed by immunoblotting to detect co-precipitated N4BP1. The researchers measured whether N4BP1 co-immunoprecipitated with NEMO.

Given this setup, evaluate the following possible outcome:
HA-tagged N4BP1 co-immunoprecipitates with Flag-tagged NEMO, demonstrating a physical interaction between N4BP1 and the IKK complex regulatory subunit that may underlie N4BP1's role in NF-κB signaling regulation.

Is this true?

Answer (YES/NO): YES